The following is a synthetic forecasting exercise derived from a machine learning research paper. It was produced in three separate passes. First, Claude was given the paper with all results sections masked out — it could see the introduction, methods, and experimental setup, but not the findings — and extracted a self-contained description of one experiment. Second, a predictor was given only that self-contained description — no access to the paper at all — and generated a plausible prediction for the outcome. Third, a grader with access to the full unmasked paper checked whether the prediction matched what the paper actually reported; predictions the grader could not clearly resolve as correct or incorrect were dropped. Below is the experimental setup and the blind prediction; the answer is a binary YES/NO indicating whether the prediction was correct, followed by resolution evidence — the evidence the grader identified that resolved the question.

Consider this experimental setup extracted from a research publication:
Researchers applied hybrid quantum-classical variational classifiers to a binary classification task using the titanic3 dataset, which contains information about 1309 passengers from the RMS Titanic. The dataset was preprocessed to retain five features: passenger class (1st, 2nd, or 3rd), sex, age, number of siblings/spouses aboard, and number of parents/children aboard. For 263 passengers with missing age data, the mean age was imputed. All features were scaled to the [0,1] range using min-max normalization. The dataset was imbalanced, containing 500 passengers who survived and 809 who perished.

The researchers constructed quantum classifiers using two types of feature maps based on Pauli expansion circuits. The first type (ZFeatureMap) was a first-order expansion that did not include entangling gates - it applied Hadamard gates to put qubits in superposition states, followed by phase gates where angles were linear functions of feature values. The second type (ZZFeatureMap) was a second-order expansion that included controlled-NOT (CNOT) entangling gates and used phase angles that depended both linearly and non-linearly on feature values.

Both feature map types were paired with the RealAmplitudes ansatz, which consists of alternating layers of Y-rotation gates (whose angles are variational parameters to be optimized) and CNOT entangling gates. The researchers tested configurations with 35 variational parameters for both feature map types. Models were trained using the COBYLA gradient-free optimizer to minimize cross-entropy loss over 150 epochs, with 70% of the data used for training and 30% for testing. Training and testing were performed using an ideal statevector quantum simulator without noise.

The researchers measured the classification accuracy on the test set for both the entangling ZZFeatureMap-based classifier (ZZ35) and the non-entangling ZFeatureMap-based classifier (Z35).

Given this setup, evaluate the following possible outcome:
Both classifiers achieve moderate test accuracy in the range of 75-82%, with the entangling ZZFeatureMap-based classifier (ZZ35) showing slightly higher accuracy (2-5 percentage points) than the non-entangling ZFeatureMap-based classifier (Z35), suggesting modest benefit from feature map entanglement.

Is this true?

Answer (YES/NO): NO